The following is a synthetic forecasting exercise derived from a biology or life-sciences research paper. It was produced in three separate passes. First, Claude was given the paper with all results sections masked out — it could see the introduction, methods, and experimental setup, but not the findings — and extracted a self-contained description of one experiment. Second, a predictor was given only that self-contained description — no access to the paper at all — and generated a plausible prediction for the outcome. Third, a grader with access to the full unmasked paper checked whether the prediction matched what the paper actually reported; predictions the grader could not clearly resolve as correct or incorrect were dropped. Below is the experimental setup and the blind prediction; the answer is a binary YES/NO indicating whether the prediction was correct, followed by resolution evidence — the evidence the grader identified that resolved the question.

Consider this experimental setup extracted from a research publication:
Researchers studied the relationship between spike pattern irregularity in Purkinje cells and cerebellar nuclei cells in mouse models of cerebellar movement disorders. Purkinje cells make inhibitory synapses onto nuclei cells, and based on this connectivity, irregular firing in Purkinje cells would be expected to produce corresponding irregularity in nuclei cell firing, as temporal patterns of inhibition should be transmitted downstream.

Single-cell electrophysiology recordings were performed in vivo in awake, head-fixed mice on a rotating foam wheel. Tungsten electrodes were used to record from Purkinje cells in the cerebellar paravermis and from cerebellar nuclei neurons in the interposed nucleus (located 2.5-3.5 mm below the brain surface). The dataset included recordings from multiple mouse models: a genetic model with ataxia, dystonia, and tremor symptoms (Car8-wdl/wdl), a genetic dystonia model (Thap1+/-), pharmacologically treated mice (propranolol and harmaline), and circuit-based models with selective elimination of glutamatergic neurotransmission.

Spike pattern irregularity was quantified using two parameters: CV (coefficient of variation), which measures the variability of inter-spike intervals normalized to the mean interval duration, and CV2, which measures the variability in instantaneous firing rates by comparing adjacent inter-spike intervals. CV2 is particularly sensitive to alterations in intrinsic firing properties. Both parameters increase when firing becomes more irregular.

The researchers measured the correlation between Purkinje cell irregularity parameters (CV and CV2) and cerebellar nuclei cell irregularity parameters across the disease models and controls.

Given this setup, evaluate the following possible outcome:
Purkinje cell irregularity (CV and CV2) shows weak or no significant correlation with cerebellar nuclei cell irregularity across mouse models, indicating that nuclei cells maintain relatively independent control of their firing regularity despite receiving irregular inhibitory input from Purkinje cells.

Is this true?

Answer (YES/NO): NO